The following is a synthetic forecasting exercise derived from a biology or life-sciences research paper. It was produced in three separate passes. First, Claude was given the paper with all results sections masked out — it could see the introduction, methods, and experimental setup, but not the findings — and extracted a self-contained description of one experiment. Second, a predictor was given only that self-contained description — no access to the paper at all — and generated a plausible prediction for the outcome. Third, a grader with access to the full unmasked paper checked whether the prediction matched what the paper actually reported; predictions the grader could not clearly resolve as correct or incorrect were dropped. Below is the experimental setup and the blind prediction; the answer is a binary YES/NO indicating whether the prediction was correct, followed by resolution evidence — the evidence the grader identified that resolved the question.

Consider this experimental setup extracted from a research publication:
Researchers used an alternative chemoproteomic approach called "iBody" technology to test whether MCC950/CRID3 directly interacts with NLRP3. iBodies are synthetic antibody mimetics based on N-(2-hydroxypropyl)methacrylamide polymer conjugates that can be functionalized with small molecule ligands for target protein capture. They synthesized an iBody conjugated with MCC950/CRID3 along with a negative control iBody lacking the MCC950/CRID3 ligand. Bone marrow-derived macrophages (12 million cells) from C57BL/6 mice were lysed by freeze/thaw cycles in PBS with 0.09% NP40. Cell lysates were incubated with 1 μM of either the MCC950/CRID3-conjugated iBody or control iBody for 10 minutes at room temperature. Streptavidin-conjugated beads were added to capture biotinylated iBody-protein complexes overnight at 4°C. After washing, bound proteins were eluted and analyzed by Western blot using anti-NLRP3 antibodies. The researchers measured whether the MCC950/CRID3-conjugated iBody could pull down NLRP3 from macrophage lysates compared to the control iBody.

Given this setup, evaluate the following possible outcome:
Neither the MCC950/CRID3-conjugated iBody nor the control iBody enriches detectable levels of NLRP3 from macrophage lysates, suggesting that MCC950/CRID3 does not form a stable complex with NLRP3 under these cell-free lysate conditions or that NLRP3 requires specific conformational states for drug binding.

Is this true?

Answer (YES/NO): NO